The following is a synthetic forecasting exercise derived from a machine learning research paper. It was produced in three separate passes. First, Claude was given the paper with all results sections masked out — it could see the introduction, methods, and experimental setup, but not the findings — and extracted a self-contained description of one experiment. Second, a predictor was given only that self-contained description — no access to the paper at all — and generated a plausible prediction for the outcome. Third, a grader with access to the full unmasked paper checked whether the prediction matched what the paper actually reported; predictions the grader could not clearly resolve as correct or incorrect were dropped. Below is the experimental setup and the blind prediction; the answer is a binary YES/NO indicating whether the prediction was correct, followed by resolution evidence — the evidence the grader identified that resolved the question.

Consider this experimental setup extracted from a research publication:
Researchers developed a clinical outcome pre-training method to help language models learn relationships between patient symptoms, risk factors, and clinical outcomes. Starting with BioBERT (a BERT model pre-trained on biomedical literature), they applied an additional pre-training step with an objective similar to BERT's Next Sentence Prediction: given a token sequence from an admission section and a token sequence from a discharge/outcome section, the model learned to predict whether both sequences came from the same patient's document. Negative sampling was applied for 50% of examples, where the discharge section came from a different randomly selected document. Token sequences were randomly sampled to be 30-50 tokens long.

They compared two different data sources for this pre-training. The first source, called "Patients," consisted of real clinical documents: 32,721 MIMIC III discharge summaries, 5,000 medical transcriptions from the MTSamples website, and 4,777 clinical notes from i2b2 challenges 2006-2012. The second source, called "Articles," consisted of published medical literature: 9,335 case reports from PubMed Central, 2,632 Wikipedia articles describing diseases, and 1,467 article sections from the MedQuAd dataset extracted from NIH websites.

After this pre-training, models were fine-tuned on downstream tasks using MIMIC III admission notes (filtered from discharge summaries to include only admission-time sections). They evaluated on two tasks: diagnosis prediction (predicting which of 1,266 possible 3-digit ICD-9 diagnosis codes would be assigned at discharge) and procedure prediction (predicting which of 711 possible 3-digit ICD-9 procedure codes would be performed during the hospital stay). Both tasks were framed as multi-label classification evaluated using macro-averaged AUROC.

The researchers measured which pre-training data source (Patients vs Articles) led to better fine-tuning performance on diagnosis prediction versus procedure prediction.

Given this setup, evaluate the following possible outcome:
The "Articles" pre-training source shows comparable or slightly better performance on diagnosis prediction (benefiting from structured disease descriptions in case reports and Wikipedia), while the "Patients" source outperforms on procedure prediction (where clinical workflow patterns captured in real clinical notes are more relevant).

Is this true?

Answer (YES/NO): YES